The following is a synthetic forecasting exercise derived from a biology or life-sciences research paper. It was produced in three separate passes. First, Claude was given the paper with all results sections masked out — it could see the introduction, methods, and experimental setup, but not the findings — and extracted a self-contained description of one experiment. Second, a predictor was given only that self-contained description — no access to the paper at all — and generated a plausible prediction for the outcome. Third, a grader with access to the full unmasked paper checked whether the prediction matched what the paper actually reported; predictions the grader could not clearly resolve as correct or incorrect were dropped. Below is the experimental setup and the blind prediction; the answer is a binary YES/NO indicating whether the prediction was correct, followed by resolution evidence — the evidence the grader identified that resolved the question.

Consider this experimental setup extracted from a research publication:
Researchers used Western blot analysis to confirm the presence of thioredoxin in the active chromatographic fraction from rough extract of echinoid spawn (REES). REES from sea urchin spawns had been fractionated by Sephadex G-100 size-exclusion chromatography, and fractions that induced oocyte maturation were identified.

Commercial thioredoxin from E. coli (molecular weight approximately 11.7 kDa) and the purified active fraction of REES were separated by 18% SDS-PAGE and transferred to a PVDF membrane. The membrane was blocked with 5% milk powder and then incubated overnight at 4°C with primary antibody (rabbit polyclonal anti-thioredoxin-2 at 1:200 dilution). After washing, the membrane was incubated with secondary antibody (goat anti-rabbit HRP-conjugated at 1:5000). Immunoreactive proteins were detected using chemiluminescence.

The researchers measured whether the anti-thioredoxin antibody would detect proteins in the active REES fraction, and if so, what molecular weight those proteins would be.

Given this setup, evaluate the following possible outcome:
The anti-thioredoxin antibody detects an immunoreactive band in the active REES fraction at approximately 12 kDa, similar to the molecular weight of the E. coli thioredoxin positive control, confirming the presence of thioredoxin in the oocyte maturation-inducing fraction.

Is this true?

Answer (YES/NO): NO